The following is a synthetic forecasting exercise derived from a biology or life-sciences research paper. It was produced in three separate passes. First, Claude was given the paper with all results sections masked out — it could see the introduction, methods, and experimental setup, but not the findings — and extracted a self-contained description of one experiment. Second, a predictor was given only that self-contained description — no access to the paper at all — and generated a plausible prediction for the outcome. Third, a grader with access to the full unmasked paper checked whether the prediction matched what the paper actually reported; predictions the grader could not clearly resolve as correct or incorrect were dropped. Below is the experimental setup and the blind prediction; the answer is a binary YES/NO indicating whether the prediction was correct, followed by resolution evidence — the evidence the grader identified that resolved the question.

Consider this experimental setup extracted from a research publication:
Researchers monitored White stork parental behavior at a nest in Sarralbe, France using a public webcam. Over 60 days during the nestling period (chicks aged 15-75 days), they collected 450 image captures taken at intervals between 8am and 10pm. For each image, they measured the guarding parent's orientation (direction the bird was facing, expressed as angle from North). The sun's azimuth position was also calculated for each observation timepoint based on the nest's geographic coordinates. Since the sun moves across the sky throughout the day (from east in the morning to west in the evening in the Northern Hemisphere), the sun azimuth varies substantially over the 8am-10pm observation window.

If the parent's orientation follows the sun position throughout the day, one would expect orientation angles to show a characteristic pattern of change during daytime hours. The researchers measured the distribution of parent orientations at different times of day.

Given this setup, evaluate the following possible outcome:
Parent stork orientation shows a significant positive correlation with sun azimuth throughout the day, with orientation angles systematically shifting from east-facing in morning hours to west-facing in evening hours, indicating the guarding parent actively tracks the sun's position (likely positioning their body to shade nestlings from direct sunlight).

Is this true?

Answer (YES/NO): NO